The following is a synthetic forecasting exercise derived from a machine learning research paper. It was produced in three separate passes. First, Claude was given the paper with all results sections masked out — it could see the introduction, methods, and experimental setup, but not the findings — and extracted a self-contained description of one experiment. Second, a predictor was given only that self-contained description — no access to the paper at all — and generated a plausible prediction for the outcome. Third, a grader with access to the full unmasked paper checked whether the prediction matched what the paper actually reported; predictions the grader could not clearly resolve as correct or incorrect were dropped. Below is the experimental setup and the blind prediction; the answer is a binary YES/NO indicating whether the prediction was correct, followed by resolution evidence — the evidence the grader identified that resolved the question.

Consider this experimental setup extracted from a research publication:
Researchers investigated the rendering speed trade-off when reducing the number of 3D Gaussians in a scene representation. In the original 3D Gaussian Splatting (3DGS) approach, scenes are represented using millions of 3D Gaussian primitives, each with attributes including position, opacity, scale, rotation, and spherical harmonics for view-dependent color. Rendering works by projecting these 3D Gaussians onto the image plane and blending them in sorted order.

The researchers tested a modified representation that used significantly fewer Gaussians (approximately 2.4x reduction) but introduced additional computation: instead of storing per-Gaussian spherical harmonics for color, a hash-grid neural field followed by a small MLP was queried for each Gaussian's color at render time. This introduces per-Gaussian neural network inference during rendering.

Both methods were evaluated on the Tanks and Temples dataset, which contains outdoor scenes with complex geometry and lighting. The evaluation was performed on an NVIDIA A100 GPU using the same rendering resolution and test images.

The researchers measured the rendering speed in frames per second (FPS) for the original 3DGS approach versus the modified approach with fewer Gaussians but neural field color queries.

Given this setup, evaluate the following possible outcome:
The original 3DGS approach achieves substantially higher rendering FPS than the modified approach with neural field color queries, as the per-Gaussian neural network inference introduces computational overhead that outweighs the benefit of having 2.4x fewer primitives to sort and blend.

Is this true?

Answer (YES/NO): NO